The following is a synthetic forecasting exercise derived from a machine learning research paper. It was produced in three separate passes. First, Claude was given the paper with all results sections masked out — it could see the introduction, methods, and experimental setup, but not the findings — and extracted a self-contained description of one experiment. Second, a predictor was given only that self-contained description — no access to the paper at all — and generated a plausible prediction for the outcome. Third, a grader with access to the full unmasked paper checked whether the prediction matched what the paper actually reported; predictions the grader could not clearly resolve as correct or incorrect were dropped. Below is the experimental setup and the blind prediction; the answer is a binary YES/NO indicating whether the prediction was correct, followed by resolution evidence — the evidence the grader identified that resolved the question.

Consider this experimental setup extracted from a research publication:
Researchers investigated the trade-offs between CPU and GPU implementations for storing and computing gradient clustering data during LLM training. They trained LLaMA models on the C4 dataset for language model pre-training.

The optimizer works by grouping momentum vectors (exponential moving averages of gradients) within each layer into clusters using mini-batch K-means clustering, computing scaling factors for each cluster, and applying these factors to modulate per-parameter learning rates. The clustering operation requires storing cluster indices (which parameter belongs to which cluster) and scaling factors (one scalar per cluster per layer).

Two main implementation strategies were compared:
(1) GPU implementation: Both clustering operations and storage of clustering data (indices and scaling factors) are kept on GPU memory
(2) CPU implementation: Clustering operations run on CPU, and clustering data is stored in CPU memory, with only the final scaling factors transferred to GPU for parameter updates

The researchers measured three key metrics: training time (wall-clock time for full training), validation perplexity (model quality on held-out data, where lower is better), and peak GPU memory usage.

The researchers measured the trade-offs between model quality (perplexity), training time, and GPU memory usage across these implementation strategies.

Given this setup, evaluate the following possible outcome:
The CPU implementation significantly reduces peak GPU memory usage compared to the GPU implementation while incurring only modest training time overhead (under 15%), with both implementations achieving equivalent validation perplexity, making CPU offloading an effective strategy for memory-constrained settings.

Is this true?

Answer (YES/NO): YES